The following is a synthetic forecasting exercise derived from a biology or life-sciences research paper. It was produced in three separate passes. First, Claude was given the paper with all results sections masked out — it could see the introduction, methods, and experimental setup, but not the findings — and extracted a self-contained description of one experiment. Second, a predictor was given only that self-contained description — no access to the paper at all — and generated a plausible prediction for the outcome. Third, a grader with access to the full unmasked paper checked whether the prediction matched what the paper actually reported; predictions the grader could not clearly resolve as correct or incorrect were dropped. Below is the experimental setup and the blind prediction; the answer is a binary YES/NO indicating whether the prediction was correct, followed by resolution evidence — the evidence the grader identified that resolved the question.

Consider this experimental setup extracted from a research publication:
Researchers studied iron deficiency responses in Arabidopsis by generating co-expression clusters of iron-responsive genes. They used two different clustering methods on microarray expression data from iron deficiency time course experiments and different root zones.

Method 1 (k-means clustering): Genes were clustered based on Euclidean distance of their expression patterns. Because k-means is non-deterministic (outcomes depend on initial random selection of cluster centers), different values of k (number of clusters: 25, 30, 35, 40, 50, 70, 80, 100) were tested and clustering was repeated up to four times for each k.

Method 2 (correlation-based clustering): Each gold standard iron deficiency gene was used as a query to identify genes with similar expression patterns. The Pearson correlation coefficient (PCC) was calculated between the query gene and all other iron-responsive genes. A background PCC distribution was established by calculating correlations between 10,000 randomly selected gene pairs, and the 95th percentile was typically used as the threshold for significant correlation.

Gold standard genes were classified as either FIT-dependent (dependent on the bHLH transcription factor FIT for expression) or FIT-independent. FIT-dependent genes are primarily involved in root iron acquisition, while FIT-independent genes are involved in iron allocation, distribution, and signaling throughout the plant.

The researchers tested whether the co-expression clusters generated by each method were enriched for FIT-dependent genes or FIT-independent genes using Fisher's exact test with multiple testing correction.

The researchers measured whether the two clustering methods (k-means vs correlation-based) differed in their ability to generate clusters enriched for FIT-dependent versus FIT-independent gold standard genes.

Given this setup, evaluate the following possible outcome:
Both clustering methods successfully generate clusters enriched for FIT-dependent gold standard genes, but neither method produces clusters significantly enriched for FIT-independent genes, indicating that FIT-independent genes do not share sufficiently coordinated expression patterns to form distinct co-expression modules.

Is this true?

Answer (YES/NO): NO